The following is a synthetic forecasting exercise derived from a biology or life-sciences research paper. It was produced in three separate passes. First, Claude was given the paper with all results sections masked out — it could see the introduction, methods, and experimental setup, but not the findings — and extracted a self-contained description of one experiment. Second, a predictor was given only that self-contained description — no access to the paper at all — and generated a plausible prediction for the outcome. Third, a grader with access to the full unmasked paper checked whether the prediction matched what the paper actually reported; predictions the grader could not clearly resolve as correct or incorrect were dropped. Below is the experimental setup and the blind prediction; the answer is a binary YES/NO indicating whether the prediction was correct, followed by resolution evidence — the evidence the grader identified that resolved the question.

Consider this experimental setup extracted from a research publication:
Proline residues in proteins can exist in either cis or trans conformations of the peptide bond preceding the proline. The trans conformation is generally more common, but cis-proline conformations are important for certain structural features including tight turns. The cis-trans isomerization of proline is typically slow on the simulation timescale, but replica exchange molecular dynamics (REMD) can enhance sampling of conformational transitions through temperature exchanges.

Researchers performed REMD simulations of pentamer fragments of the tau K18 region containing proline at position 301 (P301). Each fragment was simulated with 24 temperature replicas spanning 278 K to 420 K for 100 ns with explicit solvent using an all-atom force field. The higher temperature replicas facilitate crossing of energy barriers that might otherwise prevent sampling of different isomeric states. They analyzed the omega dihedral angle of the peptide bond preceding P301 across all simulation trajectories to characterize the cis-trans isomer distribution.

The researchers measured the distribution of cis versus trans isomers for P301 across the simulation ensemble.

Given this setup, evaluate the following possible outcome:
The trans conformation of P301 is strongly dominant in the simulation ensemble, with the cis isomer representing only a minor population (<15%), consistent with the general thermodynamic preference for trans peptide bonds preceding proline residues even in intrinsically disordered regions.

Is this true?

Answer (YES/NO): YES